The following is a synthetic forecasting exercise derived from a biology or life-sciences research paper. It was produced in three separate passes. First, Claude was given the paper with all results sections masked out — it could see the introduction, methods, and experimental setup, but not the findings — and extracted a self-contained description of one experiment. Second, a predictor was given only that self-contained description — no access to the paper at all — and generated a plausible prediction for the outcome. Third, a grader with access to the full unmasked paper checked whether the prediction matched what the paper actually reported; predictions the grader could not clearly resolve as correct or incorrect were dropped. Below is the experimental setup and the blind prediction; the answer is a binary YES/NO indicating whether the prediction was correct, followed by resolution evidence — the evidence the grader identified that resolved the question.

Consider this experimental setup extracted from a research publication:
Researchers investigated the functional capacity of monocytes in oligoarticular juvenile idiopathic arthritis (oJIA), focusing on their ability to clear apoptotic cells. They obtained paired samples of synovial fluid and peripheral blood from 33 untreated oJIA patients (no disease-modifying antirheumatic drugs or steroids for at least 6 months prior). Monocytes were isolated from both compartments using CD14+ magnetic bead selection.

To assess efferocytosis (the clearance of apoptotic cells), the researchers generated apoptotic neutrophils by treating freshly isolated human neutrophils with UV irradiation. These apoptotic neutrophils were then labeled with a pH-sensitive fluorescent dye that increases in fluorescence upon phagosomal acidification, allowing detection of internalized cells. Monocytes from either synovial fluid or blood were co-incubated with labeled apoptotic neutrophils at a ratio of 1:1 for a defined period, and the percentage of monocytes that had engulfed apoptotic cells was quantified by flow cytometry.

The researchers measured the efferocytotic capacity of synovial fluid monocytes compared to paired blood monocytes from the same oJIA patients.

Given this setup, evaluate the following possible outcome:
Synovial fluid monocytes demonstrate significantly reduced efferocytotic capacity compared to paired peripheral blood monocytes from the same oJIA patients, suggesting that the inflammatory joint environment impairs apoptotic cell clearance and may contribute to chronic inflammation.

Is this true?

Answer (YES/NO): NO